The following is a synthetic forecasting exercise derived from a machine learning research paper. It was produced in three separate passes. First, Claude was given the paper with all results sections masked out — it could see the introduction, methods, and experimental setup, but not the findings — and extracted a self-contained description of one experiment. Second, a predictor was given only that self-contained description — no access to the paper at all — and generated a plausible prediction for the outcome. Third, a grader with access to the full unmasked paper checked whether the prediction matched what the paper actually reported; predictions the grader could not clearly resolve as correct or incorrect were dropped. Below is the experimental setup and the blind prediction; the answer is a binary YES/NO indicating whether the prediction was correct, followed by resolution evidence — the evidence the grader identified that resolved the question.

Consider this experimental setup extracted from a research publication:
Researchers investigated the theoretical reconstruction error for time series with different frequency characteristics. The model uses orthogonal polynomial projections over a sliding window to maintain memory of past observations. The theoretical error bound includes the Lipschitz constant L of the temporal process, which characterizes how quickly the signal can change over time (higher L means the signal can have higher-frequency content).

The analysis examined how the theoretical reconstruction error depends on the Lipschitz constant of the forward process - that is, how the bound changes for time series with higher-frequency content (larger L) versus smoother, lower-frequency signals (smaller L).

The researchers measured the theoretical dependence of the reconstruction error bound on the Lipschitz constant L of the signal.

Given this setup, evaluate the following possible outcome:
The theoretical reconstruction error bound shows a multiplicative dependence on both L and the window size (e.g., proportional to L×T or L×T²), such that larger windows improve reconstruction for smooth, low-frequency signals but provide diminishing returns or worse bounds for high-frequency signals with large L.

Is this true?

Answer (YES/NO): NO